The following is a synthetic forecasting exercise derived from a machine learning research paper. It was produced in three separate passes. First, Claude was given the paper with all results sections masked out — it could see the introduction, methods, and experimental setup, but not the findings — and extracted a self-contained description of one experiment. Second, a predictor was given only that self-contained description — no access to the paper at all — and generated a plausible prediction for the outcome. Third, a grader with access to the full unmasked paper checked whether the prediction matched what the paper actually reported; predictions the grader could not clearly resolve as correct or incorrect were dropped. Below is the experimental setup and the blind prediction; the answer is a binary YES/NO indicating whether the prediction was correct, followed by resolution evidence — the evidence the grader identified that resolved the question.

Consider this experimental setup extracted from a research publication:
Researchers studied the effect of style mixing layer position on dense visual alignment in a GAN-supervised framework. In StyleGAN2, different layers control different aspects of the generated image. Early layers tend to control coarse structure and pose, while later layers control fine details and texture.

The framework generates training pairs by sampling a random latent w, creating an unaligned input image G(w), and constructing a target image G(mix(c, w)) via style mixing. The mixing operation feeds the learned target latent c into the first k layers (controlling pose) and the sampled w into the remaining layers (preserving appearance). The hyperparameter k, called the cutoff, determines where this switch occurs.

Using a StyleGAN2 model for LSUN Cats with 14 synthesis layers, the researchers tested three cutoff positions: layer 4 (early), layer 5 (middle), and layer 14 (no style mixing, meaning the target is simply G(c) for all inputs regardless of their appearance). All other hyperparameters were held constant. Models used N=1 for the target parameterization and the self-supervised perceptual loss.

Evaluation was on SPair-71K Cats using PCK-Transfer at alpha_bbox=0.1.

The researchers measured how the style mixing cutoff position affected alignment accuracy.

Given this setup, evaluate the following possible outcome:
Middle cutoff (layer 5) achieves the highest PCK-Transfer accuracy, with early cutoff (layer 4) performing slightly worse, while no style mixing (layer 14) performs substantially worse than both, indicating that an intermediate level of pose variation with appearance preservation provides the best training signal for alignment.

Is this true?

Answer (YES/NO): YES